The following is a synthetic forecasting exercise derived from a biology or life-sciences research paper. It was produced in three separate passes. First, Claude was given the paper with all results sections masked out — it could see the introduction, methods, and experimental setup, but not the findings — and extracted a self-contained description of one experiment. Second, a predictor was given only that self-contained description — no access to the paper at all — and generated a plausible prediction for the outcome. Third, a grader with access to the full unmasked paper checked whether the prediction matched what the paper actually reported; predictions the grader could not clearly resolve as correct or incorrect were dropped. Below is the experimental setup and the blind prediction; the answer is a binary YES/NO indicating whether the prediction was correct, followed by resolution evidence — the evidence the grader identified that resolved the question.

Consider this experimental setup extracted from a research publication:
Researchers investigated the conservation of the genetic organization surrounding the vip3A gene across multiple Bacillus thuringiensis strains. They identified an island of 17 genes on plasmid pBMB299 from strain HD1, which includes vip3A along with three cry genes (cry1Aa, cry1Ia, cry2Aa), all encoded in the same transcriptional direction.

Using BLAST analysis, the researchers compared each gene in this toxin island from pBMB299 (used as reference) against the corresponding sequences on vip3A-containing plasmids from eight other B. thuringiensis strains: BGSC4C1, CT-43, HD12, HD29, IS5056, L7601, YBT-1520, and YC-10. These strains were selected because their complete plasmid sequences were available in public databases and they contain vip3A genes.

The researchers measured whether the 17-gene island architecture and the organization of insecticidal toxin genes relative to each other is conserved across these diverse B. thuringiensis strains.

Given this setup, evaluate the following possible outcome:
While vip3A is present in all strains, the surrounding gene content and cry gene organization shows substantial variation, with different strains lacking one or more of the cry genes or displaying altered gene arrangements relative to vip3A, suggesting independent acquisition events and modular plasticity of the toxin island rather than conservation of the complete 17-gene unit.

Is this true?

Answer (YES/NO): NO